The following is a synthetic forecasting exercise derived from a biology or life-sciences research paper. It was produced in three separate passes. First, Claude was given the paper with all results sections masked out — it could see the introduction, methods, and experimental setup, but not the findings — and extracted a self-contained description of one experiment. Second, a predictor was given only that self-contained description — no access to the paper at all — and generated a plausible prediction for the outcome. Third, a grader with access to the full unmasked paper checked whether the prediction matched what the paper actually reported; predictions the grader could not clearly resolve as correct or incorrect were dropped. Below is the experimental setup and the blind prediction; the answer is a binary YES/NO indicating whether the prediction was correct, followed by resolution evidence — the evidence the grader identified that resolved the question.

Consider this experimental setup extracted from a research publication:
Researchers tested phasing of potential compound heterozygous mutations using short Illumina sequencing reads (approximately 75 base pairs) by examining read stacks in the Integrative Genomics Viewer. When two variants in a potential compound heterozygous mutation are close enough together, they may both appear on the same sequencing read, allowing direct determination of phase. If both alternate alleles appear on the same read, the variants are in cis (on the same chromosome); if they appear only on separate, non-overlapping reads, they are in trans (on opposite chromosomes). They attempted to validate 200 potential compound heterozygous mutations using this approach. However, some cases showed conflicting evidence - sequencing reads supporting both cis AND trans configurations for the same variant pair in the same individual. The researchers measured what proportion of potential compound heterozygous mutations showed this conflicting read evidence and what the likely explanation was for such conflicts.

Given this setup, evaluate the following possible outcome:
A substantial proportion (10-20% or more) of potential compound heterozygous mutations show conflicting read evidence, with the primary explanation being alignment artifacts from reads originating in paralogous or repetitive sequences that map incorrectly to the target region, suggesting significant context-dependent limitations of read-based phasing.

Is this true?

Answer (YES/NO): NO